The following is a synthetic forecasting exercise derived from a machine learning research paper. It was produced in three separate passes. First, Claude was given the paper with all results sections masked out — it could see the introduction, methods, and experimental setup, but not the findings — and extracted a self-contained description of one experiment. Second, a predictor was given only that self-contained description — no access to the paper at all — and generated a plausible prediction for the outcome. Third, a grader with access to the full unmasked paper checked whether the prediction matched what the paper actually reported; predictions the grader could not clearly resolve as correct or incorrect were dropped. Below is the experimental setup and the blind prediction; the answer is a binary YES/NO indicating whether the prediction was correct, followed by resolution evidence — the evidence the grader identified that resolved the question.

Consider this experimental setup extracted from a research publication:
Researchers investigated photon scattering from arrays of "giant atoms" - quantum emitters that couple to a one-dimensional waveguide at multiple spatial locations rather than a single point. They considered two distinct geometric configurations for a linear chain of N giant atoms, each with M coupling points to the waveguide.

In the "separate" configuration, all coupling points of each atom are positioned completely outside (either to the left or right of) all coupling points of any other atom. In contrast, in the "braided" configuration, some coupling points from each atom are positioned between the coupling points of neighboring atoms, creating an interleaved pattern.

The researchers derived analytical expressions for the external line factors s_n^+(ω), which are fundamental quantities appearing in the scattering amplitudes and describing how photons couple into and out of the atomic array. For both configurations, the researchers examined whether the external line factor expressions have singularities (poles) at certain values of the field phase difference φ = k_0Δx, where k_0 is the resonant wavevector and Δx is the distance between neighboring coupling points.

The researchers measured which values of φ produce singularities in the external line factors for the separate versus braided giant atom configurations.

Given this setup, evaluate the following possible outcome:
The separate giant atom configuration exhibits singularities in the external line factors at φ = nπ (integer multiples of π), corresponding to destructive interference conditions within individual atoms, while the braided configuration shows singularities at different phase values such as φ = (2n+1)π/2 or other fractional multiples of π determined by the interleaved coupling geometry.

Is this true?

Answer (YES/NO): NO